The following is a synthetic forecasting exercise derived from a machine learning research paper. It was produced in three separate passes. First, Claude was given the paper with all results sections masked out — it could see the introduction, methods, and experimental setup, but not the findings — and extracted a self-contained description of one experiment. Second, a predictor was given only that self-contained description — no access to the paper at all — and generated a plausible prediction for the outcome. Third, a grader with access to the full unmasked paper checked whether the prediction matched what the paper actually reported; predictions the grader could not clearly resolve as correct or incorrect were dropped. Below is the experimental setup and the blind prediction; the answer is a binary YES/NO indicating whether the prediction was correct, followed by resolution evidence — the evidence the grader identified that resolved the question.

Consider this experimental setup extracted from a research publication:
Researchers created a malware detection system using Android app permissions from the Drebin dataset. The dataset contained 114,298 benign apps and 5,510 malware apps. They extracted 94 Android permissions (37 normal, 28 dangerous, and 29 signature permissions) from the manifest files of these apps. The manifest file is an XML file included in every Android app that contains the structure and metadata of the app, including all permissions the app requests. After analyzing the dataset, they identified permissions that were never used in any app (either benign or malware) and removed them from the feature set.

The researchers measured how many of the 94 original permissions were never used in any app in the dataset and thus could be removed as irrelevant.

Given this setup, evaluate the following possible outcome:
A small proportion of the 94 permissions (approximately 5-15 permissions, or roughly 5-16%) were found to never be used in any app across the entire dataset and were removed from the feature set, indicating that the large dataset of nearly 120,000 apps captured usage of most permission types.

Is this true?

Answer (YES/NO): NO